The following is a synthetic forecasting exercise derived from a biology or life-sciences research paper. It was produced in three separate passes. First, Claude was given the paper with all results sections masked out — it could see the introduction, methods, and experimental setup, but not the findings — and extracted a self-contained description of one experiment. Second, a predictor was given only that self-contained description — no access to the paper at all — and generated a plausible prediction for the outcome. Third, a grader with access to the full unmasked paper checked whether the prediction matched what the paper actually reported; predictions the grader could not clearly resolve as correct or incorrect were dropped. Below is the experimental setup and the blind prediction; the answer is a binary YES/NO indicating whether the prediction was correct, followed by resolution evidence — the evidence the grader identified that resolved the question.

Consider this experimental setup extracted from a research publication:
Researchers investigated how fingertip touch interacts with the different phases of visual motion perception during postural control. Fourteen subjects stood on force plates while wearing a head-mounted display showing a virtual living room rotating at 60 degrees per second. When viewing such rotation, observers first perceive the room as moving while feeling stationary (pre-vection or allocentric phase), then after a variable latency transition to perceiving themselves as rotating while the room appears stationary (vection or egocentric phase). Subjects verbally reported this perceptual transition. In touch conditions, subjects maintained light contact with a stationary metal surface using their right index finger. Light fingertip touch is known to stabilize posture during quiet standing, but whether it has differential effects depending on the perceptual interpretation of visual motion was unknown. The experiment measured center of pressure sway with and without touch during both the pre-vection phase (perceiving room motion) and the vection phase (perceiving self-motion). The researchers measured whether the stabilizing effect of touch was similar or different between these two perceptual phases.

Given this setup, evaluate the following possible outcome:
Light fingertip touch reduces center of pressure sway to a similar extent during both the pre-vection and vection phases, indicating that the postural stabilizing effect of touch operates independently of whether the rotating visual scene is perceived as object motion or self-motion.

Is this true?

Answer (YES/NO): YES